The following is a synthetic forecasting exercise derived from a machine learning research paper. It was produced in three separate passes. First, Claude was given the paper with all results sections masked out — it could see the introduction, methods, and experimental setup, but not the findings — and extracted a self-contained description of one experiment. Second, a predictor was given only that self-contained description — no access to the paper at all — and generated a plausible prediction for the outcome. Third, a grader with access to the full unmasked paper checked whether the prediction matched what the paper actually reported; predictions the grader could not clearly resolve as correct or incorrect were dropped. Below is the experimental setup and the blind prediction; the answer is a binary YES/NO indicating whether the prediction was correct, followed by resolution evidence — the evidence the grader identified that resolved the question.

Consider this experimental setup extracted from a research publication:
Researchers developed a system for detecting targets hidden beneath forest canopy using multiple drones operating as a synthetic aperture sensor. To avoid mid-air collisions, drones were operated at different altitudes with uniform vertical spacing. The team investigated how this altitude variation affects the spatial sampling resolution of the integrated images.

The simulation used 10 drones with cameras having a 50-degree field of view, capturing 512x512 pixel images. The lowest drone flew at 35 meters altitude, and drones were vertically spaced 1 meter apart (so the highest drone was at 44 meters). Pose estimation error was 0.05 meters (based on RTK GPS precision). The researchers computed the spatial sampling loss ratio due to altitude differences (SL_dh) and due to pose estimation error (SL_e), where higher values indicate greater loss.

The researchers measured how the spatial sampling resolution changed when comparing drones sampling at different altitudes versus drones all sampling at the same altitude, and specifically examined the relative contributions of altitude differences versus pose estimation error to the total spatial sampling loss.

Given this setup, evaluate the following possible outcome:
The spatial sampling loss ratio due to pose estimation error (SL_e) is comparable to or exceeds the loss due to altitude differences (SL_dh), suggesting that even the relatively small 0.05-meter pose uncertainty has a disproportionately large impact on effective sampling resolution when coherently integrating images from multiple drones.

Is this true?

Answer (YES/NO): YES